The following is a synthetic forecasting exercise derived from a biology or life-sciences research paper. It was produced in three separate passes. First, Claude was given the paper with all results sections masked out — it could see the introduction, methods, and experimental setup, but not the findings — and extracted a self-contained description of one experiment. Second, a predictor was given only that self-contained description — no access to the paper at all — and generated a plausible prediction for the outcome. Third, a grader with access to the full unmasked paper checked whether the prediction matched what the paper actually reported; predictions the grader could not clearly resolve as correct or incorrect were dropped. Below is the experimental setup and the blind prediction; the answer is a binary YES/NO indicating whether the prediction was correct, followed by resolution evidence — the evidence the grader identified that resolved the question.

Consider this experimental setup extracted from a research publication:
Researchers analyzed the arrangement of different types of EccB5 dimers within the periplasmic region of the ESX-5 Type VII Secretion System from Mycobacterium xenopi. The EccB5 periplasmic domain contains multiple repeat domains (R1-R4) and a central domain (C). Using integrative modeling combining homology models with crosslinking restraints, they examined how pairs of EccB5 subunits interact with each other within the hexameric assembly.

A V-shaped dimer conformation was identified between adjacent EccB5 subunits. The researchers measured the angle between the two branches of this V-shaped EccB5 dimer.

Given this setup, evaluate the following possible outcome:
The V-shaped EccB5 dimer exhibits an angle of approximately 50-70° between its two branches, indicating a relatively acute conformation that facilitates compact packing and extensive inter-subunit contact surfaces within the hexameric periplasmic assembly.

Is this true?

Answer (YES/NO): NO